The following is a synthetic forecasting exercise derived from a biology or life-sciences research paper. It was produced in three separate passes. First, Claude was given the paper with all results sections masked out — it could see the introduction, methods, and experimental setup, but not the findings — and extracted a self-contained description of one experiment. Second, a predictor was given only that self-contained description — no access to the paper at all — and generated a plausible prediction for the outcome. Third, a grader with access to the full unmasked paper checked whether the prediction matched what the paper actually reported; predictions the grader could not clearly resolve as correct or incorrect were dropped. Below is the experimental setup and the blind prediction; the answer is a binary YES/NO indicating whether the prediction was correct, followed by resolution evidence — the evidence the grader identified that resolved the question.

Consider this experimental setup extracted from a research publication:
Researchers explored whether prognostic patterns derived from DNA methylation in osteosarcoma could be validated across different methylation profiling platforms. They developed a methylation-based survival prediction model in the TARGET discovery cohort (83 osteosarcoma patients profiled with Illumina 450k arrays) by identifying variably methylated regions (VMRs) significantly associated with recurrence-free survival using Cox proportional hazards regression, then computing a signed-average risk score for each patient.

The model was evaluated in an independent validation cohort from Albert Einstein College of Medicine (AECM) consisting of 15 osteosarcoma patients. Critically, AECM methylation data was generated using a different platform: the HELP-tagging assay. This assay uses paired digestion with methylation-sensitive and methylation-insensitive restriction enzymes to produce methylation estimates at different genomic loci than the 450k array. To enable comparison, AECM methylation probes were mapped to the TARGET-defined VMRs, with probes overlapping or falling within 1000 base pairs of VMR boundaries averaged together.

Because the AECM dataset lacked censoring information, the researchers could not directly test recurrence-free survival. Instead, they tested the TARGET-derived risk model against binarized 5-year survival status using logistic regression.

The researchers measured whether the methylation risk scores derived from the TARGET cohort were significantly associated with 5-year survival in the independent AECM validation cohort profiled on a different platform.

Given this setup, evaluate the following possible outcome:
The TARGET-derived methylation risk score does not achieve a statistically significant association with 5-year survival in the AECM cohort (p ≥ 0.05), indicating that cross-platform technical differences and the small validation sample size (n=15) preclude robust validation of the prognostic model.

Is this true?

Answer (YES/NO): NO